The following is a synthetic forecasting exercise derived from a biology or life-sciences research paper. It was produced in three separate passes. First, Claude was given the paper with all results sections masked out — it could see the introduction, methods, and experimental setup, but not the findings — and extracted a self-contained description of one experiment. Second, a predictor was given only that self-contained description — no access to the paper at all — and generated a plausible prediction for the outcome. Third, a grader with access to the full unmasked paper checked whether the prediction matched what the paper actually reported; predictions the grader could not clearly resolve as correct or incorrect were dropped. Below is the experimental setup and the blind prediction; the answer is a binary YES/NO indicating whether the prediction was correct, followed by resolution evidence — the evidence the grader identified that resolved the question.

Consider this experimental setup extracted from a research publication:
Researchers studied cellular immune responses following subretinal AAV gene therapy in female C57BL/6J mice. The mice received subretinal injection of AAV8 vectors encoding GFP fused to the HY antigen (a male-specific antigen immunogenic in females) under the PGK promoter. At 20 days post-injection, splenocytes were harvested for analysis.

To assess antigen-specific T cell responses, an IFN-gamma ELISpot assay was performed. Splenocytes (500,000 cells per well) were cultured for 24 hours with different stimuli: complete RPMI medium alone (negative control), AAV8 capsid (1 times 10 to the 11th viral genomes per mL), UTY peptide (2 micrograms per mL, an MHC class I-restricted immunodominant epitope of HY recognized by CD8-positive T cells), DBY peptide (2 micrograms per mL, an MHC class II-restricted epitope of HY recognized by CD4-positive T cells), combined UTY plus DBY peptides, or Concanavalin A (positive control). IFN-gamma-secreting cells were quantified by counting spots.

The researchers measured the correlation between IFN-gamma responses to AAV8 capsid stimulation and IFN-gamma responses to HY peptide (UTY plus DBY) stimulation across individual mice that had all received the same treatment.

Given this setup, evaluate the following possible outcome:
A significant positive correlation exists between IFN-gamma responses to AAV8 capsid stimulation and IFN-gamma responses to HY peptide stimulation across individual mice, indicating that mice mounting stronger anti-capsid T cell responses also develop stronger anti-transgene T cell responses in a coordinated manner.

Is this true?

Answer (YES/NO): NO